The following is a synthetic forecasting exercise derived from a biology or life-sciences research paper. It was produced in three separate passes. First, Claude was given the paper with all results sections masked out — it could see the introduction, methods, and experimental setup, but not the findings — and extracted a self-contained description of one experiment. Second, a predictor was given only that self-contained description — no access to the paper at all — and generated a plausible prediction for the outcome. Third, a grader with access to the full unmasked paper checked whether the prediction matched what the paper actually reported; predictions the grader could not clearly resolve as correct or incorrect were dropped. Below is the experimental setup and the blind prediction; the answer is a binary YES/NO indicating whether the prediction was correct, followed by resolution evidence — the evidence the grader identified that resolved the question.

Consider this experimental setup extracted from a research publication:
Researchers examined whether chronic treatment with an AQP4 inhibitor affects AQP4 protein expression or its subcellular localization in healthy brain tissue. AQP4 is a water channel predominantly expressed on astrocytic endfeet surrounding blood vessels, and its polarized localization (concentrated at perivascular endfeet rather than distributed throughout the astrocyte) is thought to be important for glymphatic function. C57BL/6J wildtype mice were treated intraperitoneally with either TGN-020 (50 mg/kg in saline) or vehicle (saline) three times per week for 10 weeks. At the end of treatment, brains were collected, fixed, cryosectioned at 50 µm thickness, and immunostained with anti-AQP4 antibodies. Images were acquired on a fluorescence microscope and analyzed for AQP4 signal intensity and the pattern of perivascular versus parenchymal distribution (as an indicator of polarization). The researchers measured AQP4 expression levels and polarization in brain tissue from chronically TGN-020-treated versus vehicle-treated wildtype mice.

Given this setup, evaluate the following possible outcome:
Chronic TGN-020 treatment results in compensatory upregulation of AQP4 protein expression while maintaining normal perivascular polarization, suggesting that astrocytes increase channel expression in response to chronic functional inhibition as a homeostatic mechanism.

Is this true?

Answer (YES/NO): NO